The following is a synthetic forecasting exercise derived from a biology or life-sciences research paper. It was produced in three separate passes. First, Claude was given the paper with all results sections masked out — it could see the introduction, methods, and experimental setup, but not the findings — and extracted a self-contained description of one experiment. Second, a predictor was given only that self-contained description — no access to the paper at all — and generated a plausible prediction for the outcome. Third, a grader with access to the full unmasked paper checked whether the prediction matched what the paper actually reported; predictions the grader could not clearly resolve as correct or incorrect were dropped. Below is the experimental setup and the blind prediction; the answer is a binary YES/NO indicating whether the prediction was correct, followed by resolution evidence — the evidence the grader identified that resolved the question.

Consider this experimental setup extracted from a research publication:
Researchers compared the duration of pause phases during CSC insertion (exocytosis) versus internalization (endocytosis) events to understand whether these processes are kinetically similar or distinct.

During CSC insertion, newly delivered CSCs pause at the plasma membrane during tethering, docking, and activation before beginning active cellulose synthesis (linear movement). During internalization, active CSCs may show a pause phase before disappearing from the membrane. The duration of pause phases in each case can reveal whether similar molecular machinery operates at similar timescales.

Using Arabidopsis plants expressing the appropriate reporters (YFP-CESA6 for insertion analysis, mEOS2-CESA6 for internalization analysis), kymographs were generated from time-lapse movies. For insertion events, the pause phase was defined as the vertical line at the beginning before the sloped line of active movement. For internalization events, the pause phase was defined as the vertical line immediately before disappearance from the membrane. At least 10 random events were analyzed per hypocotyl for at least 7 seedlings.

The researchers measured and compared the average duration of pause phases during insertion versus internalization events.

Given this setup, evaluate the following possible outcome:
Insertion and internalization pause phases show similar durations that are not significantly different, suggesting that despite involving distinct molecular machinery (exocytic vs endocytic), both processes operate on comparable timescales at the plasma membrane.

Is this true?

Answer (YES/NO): NO